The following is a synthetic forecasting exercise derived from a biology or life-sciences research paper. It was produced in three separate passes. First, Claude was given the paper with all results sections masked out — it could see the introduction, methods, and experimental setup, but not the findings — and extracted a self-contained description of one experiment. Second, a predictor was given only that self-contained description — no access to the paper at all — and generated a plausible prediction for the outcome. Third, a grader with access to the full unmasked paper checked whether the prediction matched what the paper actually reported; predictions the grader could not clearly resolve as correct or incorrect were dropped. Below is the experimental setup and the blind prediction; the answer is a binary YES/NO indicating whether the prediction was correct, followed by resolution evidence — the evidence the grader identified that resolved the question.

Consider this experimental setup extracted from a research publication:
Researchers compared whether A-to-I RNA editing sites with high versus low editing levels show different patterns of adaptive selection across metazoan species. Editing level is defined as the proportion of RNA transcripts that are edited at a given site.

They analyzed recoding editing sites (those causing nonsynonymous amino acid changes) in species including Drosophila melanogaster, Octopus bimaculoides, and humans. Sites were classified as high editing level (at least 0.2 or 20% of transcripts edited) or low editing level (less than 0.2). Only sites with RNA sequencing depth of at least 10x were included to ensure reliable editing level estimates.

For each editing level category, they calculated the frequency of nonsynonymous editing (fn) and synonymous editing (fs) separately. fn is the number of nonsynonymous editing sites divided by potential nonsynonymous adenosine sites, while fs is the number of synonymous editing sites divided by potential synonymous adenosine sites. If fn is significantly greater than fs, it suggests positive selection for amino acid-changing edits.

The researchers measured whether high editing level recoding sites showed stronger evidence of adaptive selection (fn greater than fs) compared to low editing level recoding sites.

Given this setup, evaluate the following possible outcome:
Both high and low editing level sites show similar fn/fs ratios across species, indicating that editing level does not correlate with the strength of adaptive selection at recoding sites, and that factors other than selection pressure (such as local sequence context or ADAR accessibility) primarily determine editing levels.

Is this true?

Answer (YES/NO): NO